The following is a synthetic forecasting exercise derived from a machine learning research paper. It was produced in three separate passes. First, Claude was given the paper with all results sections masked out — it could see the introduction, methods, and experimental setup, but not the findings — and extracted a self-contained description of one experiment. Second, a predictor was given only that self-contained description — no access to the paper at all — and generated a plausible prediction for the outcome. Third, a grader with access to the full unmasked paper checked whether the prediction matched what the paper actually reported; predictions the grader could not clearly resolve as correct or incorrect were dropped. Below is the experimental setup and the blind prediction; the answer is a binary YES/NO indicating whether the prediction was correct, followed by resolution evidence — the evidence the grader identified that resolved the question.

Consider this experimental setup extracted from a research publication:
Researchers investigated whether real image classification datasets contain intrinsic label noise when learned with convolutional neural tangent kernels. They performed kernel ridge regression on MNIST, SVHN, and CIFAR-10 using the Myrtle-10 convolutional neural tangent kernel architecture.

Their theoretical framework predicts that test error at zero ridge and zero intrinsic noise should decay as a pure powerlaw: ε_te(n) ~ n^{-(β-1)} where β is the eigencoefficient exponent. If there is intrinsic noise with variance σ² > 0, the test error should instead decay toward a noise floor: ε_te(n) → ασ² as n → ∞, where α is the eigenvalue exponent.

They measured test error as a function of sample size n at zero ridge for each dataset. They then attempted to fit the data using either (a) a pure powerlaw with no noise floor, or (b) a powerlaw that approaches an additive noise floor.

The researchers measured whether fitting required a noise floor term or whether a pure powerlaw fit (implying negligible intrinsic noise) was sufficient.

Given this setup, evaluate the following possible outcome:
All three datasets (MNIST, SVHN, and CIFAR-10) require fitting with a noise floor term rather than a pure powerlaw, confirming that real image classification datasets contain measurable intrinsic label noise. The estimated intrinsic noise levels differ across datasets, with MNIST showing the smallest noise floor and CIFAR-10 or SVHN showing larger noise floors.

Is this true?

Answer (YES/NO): NO